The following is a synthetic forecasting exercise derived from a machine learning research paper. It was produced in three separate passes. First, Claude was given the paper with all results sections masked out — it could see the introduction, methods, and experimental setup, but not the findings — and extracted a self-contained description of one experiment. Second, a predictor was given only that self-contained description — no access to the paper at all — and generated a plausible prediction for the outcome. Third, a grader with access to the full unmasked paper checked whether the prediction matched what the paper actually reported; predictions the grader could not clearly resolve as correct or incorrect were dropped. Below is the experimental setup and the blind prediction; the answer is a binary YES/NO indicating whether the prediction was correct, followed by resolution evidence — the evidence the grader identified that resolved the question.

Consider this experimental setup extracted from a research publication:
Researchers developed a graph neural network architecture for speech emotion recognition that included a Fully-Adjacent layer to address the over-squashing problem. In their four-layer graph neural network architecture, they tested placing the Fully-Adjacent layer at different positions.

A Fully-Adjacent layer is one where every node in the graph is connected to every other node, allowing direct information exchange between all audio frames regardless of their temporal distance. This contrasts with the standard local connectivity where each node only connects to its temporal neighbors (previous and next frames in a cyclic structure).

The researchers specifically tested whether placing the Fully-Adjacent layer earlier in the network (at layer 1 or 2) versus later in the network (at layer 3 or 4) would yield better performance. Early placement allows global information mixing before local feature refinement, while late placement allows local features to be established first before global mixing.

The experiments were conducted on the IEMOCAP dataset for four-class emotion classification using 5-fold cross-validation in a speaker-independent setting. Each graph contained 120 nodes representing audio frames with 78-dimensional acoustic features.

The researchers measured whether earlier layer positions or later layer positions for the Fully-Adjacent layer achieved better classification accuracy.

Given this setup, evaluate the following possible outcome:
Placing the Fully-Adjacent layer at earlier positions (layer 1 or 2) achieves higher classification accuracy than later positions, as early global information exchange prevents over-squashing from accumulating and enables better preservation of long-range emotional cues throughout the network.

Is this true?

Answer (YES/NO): YES